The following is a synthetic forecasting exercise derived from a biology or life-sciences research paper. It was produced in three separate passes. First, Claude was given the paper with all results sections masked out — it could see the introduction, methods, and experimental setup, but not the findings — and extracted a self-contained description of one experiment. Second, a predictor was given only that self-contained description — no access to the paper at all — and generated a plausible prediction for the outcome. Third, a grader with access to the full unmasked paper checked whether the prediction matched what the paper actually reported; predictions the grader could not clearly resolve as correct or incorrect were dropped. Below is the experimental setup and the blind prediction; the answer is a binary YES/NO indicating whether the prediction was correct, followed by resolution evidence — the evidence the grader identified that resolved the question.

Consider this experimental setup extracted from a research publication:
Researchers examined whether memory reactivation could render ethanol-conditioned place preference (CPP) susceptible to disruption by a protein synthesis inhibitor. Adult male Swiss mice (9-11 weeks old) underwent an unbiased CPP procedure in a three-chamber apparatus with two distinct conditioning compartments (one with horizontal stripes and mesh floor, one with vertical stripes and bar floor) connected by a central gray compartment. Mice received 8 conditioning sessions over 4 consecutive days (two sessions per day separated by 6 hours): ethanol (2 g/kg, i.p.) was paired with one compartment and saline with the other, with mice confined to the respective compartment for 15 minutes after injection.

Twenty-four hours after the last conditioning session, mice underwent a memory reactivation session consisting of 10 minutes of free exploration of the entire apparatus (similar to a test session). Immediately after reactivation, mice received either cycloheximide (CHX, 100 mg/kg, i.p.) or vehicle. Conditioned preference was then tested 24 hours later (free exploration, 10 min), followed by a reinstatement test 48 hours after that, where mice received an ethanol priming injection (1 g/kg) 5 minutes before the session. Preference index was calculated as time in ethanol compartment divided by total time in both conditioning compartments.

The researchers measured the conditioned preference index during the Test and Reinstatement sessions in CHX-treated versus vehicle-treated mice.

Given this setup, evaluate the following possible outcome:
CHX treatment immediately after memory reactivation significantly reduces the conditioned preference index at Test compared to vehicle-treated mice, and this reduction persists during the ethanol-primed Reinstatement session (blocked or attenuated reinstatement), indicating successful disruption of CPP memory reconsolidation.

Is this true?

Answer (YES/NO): NO